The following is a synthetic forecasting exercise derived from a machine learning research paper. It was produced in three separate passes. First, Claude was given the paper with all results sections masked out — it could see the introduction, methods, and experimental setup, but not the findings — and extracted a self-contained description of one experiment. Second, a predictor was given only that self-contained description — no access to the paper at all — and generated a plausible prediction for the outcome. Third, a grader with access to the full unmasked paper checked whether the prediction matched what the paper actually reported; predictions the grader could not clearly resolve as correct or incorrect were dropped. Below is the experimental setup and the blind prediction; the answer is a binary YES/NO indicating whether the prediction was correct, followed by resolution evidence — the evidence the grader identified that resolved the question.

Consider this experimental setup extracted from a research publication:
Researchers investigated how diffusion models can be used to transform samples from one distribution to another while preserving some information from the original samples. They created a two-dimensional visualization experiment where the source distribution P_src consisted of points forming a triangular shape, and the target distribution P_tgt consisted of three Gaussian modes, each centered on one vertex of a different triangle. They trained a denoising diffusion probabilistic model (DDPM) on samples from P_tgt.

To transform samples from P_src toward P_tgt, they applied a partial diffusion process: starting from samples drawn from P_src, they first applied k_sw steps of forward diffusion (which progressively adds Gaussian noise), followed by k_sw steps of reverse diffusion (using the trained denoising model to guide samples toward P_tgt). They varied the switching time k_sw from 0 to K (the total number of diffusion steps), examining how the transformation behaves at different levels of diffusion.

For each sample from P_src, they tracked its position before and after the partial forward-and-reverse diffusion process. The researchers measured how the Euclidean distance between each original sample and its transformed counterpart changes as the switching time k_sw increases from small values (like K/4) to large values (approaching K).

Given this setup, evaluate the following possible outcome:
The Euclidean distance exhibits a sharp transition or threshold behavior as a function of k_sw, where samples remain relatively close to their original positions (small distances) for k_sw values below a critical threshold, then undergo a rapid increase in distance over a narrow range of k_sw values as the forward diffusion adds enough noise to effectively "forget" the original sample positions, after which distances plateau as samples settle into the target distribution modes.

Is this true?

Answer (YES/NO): NO